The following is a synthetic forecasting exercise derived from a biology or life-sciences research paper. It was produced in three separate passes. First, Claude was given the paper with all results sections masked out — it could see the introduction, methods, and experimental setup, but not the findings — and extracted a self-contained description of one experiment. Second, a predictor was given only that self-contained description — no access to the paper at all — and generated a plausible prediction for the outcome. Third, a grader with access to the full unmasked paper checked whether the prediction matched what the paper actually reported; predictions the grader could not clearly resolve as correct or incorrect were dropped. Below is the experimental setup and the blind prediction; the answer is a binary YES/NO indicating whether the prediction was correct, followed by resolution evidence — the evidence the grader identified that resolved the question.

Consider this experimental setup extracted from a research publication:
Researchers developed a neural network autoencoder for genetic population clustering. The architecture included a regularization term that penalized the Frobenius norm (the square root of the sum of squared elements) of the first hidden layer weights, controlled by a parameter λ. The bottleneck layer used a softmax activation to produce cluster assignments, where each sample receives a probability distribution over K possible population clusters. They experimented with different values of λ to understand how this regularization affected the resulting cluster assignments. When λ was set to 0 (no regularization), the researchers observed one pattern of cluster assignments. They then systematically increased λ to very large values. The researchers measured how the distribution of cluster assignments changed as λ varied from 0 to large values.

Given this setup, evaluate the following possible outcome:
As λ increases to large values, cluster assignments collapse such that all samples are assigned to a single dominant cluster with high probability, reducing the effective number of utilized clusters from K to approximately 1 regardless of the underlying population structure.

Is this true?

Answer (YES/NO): NO